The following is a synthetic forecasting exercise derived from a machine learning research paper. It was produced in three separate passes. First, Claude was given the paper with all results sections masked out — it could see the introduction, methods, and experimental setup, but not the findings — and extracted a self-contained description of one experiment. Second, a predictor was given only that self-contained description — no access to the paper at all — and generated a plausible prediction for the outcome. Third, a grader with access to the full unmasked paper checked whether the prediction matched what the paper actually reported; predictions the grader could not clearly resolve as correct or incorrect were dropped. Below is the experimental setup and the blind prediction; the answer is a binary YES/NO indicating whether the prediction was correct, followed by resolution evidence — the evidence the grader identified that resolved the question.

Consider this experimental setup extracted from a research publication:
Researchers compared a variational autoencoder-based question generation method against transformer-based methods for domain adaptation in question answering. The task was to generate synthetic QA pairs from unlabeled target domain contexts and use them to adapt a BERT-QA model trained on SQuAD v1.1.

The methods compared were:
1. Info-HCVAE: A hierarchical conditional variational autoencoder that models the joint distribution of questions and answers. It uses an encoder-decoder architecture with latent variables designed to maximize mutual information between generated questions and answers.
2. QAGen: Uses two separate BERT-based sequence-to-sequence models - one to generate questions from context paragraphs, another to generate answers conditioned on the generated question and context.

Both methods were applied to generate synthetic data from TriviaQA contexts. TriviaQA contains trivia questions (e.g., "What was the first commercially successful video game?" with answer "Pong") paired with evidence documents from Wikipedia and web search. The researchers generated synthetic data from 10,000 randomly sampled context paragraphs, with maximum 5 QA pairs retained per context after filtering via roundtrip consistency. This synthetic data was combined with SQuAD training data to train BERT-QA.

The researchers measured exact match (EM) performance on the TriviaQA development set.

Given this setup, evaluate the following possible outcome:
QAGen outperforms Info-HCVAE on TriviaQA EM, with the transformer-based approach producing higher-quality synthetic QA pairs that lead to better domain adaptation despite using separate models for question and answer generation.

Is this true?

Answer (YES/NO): YES